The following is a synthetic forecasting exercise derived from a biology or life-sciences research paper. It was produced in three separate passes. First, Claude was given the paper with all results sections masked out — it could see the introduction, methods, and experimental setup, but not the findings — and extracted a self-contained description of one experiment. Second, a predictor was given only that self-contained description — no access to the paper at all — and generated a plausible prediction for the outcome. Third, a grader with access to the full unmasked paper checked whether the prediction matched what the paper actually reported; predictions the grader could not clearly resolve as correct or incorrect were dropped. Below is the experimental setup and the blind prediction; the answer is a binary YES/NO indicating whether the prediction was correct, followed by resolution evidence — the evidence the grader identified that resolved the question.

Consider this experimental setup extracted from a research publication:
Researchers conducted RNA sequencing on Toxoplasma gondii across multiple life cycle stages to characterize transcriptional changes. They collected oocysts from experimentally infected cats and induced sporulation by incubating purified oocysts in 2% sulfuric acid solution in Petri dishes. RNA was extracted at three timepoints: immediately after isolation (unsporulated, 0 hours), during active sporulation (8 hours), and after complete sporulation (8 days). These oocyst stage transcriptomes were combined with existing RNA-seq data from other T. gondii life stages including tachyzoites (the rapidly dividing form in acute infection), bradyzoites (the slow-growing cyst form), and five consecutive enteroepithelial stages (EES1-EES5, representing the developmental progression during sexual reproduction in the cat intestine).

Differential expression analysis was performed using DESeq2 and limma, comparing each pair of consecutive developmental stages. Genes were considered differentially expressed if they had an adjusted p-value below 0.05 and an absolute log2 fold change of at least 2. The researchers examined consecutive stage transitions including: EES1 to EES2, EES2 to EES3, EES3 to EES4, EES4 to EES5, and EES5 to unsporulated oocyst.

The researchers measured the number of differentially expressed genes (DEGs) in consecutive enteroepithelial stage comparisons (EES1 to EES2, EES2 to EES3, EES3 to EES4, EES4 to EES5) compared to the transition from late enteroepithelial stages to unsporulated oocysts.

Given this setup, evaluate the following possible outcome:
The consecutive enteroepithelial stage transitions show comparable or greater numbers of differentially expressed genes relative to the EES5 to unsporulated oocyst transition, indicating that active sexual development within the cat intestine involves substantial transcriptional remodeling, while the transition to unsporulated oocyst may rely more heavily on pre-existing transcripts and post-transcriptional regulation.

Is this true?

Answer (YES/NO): NO